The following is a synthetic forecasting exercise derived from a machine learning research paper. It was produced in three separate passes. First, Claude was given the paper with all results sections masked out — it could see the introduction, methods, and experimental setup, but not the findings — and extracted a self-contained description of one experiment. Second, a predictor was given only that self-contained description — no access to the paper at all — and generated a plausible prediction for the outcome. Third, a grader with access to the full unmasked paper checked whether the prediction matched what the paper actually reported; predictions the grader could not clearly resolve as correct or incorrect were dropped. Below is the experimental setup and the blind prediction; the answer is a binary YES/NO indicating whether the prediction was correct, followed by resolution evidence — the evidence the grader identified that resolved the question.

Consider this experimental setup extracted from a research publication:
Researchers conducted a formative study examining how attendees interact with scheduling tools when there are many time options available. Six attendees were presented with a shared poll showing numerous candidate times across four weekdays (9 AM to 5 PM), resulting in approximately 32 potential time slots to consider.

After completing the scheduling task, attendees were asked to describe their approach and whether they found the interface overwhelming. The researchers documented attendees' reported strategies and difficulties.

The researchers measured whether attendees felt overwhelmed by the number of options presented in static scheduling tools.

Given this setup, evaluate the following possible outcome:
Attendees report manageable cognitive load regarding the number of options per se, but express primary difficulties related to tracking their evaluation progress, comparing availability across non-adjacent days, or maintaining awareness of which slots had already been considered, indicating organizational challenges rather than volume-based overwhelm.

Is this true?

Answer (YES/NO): NO